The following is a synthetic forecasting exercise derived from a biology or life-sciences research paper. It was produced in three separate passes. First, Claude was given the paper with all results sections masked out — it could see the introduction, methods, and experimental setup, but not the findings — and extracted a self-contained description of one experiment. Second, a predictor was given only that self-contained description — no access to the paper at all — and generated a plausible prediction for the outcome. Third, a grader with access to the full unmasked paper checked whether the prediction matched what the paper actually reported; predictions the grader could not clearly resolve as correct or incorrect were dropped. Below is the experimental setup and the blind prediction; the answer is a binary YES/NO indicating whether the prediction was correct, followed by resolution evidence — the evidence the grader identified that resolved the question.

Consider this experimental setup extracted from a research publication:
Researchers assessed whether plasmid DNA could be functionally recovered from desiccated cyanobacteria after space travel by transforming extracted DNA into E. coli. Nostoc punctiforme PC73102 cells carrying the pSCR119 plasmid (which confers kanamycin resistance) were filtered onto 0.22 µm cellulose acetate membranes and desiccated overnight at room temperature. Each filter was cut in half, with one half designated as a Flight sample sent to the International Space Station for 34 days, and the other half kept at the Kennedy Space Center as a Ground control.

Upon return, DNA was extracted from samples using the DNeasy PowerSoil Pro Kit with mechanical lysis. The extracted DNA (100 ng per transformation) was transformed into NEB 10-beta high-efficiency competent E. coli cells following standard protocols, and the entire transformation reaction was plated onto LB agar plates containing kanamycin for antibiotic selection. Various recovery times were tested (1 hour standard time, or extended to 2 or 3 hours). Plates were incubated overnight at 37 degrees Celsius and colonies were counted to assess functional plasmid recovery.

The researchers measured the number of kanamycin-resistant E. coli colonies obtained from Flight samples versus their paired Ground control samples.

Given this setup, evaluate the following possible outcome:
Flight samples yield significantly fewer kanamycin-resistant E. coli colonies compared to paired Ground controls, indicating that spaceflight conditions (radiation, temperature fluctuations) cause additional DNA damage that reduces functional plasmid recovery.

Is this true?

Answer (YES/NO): NO